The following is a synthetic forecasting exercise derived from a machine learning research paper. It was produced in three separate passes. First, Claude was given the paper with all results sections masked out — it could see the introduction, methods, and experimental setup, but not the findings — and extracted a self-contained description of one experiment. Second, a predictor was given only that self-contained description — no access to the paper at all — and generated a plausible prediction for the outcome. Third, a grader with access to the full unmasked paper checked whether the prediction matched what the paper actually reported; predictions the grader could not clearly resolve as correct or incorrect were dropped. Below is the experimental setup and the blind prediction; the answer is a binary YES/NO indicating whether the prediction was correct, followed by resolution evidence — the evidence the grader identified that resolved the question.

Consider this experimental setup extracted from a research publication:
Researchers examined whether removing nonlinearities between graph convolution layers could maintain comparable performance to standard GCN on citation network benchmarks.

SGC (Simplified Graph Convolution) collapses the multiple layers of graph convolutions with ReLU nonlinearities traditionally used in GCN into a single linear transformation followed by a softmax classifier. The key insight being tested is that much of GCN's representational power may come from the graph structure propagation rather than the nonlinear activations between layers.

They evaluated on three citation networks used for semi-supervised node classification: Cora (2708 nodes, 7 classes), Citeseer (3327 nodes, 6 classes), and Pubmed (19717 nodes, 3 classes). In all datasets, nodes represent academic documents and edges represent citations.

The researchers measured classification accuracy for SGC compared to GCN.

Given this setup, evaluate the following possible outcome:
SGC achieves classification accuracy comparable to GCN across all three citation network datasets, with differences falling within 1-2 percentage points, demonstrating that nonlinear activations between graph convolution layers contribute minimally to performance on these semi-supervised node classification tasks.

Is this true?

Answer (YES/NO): NO